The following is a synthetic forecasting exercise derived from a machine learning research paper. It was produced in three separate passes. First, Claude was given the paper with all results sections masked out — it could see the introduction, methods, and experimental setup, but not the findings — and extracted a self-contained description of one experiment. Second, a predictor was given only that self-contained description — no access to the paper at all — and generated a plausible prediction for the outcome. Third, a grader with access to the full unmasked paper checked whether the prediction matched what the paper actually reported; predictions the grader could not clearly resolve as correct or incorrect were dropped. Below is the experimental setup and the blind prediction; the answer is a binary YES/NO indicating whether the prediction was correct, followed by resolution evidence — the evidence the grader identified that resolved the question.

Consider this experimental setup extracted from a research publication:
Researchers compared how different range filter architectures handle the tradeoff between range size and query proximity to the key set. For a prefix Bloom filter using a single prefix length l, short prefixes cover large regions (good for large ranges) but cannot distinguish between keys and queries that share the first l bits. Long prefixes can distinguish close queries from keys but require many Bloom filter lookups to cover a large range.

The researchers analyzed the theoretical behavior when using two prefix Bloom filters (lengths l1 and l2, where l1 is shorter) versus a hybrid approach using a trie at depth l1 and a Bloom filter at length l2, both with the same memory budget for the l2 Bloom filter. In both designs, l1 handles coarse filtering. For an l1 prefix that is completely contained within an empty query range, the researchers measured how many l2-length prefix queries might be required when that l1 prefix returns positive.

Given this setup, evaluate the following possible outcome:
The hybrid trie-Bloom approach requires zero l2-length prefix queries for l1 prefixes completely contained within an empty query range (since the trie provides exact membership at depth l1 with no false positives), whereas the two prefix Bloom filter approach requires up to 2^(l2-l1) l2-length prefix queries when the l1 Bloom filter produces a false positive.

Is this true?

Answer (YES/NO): YES